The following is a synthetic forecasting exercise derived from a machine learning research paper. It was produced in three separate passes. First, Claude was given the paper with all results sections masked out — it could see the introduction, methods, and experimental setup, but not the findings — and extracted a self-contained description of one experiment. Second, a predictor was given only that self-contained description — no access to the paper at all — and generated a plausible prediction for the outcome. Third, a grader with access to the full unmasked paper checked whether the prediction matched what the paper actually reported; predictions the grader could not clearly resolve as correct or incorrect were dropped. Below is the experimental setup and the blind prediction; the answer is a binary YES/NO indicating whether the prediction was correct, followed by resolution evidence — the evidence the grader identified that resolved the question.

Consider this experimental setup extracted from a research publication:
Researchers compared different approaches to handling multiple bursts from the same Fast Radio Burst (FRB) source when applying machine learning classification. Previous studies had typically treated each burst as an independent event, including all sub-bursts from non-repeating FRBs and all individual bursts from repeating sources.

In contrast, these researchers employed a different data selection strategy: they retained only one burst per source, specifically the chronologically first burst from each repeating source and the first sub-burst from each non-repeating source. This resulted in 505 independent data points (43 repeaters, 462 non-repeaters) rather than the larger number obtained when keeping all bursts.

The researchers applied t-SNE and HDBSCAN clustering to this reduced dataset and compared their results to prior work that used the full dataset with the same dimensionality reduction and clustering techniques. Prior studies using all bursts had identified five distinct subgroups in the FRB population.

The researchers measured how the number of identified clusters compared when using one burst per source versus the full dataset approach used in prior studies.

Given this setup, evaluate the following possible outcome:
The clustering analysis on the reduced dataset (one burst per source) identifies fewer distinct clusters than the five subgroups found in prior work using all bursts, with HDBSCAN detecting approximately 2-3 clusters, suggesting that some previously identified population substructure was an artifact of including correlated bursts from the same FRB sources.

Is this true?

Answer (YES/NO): YES